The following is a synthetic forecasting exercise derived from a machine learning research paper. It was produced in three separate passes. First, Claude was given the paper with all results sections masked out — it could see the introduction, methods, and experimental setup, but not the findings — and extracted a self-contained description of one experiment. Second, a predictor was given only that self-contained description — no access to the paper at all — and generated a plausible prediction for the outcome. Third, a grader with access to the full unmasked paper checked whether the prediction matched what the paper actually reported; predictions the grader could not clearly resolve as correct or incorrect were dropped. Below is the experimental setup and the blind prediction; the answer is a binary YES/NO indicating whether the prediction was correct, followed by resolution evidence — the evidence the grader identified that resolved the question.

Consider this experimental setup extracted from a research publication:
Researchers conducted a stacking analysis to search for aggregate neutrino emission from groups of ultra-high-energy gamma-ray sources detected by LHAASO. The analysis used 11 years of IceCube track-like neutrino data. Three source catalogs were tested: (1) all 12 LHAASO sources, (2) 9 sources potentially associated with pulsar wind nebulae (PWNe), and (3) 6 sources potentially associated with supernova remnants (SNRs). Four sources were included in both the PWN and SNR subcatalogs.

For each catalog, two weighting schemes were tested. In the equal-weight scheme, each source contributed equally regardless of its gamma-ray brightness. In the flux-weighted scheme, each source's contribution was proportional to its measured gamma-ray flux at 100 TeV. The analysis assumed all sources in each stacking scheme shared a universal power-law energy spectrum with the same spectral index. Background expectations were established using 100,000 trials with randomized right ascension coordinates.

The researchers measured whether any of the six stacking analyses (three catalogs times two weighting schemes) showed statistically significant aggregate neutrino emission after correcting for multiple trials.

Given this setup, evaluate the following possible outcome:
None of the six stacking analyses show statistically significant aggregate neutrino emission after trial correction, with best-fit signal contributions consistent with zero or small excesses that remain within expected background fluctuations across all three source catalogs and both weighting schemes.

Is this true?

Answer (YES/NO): YES